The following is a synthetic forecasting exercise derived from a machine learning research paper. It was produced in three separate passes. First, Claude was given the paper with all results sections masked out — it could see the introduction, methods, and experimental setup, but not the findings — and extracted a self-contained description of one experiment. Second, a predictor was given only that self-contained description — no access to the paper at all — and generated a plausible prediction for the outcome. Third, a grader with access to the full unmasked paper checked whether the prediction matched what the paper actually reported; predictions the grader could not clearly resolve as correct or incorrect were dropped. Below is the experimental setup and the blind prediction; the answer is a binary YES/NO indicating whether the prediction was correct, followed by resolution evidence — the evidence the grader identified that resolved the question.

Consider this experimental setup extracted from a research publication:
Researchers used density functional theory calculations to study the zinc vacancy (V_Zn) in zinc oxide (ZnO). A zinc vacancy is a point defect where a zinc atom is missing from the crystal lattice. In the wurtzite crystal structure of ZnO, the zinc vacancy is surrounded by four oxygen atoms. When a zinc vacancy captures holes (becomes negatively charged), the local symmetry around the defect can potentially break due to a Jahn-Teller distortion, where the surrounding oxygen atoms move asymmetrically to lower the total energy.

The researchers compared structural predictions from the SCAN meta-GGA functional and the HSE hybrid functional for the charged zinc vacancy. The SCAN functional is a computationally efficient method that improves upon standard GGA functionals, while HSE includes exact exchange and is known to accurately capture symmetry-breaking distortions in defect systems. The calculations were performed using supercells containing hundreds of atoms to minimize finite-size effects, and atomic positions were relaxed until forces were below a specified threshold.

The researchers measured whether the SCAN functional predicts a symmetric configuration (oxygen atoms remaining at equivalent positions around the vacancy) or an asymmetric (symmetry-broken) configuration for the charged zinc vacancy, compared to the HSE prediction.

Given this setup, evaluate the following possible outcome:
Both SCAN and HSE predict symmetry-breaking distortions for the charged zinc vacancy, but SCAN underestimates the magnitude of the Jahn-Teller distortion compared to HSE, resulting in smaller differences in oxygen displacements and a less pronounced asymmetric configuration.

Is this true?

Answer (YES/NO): NO